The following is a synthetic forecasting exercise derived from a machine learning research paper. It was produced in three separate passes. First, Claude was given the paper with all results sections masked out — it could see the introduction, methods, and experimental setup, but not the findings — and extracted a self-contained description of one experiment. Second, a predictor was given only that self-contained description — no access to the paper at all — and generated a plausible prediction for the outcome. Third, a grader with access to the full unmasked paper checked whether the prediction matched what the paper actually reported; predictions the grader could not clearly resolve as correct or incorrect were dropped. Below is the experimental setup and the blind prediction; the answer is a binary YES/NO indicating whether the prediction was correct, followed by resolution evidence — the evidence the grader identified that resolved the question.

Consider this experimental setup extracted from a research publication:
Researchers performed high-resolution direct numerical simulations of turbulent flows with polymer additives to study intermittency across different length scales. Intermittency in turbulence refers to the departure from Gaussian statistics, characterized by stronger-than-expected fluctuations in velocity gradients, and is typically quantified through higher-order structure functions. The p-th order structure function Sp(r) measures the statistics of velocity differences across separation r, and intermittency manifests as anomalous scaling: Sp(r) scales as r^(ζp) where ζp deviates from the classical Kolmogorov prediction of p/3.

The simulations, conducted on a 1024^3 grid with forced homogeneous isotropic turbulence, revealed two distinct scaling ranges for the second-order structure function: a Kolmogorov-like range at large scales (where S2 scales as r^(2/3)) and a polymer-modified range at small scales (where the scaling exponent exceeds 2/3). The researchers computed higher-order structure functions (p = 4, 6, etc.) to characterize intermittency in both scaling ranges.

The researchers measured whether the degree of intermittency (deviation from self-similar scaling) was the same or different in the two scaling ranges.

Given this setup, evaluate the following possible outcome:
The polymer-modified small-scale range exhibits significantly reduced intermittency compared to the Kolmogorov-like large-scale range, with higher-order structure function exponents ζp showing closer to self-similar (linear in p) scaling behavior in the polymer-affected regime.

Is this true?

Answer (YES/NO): NO